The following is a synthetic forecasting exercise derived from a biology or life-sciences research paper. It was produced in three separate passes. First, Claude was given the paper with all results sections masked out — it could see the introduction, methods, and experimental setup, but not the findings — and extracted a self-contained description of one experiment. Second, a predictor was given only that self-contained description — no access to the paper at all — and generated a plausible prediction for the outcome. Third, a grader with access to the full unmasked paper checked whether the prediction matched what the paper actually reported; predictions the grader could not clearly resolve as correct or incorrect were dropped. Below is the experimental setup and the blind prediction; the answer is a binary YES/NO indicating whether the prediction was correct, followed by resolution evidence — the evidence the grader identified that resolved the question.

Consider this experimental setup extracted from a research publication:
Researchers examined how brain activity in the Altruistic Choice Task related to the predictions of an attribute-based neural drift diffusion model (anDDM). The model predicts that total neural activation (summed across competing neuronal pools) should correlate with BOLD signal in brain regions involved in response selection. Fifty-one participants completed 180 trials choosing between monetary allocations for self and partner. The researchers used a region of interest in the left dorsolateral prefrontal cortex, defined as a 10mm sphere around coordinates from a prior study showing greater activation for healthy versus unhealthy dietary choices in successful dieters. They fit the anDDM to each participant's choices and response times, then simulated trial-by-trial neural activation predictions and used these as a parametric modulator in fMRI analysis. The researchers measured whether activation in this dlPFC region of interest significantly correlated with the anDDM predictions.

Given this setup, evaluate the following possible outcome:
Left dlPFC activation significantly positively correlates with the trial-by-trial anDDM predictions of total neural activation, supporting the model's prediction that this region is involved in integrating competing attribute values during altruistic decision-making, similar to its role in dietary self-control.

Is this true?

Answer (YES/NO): YES